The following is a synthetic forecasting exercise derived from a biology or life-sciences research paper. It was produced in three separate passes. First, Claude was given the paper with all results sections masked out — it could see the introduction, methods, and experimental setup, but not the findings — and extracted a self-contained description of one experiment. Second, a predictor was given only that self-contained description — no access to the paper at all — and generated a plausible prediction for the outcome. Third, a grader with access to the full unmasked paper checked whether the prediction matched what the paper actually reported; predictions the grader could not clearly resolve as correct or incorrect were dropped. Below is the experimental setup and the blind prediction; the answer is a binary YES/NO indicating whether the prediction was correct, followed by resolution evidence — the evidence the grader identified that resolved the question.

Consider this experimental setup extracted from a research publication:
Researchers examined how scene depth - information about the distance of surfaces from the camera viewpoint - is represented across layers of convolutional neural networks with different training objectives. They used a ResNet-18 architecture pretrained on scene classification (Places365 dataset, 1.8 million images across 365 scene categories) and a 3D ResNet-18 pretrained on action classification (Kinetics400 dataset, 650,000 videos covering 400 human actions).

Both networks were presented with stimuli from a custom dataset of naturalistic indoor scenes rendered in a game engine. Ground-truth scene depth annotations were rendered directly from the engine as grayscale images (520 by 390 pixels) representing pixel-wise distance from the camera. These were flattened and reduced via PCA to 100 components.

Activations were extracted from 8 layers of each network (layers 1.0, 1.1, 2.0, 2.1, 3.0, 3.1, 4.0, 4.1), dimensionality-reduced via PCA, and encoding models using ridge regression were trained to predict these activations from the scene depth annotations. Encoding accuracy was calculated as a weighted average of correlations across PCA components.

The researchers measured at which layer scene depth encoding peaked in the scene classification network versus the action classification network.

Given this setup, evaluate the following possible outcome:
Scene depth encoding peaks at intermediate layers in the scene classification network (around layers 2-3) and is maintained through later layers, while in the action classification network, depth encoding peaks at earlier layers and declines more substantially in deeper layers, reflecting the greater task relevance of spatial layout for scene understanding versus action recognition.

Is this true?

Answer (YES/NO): NO